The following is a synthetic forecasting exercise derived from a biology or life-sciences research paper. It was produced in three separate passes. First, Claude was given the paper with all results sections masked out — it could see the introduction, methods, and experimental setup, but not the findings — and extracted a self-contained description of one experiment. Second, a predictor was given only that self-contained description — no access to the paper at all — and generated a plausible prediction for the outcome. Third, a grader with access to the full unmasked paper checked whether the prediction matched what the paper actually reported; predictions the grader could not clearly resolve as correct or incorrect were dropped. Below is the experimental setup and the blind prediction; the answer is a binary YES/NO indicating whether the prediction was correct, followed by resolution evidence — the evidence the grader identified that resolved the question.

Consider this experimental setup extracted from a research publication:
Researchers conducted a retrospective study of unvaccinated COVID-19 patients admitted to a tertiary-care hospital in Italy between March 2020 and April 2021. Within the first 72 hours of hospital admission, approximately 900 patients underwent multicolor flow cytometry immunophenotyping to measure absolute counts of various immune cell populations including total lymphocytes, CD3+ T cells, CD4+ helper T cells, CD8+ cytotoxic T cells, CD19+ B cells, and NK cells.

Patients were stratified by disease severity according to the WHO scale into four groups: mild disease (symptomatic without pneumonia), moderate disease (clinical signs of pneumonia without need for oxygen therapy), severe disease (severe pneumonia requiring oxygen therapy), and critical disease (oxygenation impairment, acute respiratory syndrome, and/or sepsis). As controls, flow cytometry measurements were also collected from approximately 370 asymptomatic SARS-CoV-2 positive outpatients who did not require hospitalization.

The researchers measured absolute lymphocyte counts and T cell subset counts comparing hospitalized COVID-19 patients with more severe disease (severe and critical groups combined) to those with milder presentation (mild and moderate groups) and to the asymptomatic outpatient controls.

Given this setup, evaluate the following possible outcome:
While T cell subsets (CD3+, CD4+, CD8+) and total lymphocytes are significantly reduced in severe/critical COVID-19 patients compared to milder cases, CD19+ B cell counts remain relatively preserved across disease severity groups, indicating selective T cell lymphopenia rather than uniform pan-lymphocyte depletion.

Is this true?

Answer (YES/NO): YES